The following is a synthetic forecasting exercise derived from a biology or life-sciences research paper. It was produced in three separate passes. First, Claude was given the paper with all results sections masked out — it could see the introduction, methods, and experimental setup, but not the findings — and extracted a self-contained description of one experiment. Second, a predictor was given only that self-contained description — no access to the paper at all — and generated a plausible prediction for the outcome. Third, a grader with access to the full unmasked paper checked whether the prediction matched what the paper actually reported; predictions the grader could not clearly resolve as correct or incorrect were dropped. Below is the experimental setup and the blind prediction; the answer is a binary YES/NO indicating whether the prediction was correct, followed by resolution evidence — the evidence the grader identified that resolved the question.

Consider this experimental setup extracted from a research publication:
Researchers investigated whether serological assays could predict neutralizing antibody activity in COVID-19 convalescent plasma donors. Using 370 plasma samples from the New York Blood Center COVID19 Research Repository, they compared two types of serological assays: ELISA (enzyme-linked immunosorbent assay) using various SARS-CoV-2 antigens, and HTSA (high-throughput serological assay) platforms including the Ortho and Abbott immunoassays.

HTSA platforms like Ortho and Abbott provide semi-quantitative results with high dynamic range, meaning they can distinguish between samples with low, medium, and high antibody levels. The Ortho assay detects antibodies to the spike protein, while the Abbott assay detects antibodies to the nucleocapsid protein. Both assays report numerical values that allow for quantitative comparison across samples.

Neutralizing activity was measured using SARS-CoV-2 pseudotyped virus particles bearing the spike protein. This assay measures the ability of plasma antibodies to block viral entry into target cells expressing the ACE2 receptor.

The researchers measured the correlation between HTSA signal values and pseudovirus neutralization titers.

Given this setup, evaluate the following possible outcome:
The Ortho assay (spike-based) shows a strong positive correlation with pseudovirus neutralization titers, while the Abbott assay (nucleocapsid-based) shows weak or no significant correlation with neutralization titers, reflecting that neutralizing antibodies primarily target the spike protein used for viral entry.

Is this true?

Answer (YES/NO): NO